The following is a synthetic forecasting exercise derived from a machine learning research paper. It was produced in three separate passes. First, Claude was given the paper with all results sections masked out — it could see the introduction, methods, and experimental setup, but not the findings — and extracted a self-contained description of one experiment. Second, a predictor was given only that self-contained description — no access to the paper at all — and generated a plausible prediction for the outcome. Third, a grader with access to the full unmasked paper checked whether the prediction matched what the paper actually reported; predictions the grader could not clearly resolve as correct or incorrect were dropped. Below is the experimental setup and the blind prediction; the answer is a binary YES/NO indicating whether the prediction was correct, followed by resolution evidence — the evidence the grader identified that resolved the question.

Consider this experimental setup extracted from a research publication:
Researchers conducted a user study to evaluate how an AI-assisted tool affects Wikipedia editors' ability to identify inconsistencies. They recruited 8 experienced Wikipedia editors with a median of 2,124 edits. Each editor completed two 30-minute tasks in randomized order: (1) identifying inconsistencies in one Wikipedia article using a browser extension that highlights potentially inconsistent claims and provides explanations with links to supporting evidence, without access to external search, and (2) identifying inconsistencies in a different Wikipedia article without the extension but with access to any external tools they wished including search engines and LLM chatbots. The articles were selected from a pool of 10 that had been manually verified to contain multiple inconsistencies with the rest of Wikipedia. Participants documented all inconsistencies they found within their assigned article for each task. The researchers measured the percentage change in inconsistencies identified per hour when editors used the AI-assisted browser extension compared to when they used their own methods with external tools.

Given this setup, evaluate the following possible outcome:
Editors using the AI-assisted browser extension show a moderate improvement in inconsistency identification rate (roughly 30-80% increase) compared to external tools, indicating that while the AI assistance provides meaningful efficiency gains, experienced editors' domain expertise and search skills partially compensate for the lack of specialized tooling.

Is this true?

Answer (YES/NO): YES